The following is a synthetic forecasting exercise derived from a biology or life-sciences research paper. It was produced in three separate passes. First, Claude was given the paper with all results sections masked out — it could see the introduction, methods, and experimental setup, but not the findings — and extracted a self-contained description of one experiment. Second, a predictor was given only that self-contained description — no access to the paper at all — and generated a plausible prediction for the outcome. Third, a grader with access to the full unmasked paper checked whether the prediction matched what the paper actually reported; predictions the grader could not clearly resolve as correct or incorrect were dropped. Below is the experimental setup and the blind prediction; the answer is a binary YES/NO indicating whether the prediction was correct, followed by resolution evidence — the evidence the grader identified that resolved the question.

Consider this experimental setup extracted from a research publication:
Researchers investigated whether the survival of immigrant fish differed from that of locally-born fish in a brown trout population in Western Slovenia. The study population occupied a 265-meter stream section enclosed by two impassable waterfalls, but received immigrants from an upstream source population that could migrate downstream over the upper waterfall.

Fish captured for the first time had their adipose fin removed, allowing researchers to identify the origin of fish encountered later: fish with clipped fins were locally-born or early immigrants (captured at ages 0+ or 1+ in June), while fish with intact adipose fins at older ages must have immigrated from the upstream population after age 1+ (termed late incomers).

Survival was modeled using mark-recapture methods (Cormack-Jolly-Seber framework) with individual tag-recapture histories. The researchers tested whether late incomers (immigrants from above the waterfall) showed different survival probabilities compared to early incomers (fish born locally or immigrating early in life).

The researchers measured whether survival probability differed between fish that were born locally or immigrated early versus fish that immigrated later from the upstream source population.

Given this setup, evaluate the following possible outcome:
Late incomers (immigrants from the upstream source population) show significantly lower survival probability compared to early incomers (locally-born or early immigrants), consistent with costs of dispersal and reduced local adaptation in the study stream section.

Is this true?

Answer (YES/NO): NO